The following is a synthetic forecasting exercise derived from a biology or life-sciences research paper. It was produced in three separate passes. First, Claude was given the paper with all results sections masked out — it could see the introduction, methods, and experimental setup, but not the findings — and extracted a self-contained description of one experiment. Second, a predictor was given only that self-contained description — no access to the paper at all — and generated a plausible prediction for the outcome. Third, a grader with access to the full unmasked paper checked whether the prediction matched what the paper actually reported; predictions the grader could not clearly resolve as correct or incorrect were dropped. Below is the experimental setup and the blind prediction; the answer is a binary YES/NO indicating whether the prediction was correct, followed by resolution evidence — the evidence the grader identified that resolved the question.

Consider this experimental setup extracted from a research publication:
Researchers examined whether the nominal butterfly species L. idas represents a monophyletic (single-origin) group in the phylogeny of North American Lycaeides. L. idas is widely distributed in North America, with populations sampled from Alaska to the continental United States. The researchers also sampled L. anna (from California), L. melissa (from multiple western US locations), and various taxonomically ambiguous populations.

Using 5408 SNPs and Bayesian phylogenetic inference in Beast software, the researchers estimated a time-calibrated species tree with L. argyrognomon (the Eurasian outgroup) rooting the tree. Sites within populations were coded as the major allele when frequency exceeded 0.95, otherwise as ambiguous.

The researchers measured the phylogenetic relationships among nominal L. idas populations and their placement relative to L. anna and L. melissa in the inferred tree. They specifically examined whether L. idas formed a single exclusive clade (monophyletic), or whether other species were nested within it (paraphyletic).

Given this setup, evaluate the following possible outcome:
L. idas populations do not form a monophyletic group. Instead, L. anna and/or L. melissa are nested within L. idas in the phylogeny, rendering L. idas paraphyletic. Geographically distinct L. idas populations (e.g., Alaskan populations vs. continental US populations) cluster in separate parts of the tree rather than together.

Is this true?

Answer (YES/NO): YES